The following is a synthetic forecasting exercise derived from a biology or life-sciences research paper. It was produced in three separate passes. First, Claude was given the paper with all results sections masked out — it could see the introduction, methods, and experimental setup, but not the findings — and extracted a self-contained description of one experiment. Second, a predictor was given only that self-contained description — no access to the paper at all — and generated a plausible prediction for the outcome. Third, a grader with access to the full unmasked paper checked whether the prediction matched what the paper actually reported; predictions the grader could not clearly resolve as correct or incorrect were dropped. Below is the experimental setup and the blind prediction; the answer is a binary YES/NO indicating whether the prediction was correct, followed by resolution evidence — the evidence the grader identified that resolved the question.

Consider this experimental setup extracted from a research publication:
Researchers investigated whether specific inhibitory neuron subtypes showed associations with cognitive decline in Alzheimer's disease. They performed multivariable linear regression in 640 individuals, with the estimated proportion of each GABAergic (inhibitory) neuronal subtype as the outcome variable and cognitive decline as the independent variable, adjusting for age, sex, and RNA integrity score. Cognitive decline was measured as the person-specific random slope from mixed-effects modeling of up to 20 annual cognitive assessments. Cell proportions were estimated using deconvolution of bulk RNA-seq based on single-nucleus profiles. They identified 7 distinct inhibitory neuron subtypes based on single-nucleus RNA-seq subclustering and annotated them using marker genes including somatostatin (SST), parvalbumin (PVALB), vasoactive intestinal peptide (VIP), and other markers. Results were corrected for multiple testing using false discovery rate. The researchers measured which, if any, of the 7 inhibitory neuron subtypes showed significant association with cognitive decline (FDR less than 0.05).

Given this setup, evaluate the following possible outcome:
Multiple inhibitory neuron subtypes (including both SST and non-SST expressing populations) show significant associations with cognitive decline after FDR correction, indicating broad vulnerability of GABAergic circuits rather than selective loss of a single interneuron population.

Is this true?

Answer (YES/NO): NO